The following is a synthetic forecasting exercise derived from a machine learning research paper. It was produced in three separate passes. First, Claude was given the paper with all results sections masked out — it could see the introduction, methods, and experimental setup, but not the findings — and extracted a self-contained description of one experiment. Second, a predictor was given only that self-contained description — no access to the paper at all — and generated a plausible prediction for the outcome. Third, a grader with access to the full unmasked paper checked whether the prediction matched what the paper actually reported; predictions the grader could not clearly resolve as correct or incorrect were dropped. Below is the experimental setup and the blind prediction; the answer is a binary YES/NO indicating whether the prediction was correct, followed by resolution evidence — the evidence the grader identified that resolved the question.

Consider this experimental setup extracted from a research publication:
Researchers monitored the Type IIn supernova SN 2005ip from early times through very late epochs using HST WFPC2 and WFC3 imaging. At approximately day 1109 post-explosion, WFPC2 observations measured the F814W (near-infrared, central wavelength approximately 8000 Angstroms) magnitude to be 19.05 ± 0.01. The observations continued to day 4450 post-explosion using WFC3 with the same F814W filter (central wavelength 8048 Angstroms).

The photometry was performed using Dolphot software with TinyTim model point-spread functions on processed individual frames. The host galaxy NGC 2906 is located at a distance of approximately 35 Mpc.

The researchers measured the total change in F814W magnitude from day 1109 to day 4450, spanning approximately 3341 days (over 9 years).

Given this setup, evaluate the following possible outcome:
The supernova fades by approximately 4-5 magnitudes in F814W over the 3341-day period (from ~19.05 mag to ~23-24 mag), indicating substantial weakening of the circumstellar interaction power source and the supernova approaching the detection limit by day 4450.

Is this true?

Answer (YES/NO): NO